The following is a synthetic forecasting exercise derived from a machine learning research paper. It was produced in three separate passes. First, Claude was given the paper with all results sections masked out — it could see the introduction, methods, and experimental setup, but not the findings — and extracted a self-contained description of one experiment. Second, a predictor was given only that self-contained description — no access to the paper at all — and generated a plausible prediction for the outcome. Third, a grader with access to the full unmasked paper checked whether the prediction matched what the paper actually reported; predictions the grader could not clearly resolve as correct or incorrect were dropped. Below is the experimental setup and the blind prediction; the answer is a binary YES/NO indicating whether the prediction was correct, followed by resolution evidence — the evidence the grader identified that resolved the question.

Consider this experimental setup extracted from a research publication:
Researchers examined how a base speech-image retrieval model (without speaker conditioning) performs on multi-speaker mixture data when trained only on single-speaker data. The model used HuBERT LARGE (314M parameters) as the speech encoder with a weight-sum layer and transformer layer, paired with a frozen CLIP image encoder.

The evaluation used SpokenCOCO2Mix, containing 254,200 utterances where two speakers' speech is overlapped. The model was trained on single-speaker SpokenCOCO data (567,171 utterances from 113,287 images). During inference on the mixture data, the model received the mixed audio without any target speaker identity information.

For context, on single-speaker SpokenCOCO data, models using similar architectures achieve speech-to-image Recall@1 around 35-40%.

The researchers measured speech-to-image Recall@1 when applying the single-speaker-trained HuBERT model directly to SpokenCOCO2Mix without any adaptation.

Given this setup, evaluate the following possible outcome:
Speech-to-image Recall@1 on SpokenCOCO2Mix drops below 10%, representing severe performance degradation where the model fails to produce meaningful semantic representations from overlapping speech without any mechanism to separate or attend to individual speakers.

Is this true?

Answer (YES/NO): YES